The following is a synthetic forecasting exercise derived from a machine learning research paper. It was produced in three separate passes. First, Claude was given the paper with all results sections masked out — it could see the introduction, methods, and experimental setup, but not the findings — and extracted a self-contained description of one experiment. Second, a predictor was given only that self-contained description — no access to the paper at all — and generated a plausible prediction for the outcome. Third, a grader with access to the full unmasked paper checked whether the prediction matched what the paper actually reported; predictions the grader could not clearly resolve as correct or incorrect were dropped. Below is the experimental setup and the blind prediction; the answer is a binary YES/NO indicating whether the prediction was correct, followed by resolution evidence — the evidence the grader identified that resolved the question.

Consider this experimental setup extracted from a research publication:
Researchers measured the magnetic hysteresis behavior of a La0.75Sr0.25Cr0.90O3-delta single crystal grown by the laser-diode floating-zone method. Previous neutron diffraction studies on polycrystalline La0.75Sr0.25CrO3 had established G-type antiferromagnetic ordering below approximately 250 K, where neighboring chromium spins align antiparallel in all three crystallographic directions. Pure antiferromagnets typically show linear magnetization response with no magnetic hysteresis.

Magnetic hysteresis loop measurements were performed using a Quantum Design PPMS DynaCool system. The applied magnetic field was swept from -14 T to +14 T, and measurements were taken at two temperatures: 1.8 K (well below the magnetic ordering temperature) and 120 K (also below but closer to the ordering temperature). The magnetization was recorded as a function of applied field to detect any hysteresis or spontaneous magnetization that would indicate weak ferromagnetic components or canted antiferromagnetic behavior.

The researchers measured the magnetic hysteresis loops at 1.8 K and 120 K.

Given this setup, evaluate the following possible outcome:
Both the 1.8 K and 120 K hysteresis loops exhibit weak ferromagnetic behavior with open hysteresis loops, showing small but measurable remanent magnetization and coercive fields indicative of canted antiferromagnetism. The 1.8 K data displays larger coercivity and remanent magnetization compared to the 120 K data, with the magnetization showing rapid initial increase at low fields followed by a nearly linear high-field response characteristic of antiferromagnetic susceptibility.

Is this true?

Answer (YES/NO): YES